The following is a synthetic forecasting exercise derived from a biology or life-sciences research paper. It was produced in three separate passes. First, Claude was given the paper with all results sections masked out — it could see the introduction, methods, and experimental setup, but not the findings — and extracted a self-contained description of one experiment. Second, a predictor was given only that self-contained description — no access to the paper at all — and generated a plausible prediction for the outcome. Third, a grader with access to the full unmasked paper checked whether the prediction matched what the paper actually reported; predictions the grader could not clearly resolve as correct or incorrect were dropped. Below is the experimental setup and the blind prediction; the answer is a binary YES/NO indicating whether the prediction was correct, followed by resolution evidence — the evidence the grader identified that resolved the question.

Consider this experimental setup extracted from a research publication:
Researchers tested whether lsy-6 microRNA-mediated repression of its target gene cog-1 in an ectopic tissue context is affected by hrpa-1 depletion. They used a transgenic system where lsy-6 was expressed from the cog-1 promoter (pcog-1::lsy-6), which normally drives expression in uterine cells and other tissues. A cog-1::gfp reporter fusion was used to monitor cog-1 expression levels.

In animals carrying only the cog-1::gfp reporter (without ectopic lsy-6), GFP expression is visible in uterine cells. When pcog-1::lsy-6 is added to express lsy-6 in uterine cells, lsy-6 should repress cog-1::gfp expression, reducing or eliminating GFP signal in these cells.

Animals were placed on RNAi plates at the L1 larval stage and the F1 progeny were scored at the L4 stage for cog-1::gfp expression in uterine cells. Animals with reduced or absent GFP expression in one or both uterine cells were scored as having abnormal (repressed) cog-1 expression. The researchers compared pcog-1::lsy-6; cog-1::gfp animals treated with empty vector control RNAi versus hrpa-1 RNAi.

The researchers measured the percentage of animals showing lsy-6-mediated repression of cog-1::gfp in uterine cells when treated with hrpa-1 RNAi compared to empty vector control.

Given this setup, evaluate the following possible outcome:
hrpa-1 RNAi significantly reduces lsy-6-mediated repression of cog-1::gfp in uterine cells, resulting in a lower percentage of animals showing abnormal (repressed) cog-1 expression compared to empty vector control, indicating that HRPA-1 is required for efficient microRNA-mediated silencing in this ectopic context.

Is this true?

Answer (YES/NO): YES